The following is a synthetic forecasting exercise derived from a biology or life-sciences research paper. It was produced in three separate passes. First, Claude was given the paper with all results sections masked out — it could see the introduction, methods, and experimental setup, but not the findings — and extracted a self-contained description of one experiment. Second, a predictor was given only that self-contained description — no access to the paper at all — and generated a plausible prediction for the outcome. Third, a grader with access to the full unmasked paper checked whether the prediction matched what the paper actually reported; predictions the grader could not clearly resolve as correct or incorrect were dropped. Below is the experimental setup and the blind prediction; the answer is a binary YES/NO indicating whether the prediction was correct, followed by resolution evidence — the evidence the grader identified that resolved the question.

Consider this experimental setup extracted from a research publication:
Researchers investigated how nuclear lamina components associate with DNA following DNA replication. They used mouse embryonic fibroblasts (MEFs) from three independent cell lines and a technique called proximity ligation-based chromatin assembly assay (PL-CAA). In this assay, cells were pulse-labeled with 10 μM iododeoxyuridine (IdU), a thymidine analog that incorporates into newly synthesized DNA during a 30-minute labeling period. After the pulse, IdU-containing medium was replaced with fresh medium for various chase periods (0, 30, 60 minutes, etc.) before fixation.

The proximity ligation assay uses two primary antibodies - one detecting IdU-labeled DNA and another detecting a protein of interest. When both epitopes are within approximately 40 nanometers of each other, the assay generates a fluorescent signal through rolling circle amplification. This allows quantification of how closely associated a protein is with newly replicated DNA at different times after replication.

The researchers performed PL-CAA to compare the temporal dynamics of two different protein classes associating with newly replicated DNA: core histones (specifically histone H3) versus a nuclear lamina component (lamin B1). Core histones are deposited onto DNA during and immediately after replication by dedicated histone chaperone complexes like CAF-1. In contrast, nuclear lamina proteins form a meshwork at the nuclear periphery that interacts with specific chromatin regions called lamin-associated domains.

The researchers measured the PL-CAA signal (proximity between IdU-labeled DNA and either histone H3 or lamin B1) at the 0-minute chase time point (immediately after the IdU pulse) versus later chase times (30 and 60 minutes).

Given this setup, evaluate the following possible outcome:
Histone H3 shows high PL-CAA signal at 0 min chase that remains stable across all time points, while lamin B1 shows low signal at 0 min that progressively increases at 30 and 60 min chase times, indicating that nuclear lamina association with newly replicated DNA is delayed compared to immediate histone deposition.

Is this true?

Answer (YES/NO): NO